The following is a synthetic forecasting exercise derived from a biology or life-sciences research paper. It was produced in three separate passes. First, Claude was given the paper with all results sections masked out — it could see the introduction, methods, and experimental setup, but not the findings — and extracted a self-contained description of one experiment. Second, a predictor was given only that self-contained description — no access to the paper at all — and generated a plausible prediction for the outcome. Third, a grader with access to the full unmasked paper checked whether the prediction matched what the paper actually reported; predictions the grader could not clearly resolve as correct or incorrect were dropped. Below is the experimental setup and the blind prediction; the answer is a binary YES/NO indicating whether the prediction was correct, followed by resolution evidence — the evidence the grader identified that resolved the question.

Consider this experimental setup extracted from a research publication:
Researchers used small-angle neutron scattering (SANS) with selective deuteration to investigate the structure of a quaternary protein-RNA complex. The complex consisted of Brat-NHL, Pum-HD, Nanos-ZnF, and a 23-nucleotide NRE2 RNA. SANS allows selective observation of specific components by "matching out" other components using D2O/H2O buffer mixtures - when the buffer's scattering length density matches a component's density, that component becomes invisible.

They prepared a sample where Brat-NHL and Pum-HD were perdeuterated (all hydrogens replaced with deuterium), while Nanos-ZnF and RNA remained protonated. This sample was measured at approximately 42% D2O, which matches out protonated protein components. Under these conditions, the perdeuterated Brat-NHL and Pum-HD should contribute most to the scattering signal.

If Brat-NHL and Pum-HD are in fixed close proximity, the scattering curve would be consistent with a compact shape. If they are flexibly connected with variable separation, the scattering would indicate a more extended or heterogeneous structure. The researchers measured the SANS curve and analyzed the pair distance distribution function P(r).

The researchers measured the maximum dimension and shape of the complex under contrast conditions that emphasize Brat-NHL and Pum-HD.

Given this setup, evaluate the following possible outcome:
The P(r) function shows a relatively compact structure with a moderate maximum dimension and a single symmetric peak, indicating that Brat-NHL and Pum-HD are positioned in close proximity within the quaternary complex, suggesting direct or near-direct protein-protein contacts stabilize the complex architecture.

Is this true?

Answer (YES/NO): NO